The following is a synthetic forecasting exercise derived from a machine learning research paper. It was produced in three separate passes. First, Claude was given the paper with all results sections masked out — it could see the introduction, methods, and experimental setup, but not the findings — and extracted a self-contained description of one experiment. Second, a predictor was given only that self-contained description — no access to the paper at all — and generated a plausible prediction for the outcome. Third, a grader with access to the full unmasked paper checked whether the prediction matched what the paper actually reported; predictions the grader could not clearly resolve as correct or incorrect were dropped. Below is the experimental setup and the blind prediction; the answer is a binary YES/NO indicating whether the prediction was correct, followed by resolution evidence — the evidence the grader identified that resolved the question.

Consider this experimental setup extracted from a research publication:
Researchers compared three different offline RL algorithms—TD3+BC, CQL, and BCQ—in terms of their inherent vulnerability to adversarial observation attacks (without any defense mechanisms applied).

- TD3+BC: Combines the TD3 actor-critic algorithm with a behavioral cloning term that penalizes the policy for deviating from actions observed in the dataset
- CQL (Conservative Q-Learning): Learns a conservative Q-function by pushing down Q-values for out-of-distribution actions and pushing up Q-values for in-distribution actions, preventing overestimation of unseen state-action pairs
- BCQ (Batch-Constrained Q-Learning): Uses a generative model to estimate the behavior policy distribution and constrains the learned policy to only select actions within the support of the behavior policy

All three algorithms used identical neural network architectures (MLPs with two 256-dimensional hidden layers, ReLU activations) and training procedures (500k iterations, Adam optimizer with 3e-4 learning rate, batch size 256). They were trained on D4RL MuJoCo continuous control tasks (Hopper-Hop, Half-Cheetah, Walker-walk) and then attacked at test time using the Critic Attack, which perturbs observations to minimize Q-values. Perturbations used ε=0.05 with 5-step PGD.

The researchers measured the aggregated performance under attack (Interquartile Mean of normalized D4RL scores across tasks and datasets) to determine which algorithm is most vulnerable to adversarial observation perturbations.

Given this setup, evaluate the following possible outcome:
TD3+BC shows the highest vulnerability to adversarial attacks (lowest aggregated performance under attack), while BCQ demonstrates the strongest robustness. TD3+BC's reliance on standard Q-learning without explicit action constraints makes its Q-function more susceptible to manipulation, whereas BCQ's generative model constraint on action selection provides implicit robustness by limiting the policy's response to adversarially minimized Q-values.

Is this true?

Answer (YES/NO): NO